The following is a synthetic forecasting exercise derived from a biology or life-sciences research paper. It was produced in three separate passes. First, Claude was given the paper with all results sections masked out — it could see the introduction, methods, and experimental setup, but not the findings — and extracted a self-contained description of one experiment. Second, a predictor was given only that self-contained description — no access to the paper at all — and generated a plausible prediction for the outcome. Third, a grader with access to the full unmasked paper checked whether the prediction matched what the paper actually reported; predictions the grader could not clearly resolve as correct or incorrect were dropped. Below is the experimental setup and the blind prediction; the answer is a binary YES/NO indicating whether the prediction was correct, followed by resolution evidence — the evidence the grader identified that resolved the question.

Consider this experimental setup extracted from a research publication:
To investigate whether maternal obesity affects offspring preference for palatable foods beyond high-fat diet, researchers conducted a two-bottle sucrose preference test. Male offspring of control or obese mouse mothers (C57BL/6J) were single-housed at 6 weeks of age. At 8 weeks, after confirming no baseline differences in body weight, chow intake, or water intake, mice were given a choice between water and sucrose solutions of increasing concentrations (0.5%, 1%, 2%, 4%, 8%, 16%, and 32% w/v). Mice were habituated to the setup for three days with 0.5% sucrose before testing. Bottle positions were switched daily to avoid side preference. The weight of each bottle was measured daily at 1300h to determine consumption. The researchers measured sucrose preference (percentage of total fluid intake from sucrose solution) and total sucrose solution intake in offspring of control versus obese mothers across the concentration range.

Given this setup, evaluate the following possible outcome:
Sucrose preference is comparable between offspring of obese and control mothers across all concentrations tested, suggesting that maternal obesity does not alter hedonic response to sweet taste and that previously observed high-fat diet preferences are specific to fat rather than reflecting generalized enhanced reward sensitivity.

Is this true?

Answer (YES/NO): YES